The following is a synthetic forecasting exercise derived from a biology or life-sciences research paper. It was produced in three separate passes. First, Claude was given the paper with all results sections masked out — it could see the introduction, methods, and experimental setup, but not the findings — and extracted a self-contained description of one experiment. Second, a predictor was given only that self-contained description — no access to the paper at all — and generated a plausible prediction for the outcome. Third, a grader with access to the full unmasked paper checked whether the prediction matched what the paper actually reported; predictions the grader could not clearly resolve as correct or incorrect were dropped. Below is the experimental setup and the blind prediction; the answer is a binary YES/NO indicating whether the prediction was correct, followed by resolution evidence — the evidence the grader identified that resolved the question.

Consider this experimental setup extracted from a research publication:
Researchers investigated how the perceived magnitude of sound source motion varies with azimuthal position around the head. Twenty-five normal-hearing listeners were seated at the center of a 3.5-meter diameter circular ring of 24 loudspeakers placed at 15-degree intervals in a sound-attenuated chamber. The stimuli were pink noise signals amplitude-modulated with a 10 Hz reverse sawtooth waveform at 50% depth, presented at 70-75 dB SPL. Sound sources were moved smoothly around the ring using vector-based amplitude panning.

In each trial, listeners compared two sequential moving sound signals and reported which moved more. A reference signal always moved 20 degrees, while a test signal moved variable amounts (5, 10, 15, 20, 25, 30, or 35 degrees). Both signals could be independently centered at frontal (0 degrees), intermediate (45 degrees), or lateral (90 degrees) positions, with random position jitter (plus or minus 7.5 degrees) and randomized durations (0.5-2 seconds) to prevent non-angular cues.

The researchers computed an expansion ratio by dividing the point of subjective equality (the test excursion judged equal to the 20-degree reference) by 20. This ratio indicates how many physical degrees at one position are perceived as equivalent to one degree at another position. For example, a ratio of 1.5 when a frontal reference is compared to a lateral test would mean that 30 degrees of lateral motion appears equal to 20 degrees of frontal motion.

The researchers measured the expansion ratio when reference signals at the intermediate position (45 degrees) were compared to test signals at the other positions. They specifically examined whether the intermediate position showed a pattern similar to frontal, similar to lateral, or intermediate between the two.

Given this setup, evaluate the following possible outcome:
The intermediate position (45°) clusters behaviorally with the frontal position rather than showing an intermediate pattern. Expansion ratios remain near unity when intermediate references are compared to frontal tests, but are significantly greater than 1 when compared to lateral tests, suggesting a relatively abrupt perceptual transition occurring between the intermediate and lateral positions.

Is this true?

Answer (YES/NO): NO